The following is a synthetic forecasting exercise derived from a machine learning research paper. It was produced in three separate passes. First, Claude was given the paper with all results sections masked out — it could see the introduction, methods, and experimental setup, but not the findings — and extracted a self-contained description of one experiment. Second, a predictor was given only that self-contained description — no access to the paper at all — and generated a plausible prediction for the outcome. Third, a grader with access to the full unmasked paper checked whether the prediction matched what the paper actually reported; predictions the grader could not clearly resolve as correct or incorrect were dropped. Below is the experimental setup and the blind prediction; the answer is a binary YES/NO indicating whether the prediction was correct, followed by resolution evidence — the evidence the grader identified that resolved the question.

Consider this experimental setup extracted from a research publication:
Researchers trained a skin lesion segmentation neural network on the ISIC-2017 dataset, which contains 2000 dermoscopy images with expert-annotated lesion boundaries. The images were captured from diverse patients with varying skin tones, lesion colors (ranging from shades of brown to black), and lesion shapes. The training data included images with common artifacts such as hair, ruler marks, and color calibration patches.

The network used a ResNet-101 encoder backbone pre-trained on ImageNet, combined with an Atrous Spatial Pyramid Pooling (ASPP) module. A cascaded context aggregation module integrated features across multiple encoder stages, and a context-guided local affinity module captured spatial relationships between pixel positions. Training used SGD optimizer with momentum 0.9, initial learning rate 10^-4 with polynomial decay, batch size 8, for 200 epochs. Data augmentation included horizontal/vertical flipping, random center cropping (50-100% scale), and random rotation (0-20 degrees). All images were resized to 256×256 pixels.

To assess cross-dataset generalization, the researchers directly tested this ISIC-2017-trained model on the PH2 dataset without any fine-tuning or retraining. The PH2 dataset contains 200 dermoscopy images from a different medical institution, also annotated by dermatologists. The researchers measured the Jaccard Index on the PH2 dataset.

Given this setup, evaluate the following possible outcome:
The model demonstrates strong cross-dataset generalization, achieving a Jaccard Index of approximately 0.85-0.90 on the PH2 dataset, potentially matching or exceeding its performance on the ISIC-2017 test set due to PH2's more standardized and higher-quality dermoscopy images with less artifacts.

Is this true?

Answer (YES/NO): YES